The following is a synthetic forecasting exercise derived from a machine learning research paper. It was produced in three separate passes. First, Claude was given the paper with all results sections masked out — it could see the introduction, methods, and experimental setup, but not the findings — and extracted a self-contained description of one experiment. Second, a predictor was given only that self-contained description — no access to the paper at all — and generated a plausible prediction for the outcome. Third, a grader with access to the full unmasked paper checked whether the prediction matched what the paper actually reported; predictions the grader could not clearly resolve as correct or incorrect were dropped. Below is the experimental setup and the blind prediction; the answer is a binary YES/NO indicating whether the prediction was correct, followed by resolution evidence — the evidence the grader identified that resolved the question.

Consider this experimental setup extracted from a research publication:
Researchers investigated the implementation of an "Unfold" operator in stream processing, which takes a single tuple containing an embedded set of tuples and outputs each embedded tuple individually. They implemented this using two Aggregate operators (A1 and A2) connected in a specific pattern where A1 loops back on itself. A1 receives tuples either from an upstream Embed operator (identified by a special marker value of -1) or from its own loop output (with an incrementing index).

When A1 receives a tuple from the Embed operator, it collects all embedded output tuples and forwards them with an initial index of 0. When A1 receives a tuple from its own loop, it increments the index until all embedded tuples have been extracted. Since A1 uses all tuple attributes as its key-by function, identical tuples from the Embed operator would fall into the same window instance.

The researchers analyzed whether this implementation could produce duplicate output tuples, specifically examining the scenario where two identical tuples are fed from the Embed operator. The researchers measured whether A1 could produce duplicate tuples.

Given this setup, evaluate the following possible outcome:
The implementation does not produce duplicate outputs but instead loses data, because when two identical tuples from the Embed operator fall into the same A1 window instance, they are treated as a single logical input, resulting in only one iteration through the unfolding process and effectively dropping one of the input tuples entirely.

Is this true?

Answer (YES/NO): NO